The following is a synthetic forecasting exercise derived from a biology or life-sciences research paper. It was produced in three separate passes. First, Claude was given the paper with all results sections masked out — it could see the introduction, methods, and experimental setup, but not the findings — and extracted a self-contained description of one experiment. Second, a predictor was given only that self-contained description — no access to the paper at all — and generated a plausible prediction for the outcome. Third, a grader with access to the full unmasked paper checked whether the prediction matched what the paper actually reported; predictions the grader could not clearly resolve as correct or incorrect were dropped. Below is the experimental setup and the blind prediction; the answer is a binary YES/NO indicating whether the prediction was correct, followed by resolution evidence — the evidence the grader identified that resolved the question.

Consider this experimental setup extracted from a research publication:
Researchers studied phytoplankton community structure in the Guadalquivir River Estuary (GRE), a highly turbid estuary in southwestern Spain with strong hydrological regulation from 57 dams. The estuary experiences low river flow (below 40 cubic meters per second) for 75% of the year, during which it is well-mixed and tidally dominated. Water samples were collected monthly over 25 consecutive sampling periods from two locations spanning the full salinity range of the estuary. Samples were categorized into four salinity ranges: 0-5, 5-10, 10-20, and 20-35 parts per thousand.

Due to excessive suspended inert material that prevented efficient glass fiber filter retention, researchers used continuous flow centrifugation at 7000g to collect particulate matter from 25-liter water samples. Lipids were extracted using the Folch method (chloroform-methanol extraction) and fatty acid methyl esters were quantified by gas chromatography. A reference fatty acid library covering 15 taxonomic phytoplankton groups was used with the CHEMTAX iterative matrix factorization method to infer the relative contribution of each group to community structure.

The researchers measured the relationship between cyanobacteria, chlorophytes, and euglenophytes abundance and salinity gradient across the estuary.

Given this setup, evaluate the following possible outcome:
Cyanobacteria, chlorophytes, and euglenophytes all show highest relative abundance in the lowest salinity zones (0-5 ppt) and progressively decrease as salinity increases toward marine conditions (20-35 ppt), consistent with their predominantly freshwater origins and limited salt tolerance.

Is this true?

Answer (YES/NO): YES